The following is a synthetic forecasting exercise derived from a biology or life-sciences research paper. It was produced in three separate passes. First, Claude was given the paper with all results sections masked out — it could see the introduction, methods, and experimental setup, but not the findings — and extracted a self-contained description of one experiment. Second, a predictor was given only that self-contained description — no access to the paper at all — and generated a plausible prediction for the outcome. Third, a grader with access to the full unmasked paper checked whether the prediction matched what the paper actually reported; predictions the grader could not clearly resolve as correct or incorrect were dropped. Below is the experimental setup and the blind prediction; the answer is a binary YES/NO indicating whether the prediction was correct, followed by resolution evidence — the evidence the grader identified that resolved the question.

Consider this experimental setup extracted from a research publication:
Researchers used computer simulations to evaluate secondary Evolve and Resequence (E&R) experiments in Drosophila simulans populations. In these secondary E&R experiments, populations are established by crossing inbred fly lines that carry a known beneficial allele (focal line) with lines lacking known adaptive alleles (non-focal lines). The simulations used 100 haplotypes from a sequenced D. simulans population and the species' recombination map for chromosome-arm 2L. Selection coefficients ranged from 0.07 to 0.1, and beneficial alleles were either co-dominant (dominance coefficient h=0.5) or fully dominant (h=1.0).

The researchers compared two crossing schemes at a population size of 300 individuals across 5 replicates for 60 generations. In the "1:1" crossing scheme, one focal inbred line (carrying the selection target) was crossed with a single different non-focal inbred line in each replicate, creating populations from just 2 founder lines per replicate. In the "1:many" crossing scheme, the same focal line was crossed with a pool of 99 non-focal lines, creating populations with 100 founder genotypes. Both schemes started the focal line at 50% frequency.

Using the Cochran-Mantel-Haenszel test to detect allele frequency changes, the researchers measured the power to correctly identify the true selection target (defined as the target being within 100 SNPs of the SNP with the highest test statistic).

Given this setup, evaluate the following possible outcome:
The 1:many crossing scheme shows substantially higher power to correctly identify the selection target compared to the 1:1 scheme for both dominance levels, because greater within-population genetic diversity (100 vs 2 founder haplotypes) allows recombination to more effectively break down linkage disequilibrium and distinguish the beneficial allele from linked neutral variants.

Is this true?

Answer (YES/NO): NO